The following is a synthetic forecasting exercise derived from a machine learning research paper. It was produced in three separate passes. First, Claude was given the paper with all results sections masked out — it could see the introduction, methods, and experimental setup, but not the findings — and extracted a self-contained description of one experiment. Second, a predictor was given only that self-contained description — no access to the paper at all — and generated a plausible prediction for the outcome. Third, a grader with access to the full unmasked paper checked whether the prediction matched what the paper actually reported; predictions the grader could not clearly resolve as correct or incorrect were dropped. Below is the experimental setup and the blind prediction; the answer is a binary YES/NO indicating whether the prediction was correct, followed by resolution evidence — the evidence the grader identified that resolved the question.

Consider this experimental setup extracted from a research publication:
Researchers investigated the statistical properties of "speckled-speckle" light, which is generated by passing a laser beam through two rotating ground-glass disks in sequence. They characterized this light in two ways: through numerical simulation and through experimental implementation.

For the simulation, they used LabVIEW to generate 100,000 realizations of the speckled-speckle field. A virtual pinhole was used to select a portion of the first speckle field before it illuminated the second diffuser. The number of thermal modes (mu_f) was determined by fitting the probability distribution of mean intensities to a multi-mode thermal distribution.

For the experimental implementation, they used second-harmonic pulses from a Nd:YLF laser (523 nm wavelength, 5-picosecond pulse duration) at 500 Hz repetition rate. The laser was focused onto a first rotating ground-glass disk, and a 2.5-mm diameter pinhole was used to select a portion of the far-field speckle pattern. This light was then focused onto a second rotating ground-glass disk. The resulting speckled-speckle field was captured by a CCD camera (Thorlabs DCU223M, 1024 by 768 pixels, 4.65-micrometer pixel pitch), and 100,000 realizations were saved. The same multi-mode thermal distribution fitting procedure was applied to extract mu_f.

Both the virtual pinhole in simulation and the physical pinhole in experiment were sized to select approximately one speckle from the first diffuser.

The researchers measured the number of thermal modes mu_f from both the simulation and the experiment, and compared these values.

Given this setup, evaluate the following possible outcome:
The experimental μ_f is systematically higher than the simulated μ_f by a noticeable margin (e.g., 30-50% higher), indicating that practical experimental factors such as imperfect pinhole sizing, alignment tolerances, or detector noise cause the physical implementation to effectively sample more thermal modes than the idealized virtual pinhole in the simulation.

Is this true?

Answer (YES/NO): NO